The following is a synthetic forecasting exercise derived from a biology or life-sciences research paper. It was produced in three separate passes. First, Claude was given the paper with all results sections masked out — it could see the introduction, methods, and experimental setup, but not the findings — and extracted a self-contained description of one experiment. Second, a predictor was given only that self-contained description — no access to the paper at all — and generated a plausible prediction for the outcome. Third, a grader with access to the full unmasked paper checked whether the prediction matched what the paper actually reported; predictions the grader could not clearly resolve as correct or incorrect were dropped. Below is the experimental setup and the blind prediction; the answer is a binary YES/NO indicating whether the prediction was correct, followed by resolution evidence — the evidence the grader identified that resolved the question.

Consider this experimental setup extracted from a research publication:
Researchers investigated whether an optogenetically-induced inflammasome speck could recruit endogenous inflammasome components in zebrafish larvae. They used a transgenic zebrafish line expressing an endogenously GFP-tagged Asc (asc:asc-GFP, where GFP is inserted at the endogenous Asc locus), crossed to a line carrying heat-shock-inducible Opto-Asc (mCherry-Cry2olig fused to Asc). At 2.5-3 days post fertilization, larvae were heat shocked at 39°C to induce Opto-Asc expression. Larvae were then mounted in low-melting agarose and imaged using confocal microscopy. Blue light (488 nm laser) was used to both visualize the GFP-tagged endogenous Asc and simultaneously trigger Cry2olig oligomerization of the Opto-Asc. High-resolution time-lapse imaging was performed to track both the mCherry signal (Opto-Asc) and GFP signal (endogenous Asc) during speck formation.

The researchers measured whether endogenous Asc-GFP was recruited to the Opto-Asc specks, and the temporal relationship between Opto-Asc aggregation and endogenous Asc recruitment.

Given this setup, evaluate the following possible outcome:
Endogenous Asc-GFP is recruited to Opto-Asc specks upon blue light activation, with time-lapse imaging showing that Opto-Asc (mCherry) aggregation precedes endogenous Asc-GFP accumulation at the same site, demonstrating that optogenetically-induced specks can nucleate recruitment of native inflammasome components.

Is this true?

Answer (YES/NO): NO